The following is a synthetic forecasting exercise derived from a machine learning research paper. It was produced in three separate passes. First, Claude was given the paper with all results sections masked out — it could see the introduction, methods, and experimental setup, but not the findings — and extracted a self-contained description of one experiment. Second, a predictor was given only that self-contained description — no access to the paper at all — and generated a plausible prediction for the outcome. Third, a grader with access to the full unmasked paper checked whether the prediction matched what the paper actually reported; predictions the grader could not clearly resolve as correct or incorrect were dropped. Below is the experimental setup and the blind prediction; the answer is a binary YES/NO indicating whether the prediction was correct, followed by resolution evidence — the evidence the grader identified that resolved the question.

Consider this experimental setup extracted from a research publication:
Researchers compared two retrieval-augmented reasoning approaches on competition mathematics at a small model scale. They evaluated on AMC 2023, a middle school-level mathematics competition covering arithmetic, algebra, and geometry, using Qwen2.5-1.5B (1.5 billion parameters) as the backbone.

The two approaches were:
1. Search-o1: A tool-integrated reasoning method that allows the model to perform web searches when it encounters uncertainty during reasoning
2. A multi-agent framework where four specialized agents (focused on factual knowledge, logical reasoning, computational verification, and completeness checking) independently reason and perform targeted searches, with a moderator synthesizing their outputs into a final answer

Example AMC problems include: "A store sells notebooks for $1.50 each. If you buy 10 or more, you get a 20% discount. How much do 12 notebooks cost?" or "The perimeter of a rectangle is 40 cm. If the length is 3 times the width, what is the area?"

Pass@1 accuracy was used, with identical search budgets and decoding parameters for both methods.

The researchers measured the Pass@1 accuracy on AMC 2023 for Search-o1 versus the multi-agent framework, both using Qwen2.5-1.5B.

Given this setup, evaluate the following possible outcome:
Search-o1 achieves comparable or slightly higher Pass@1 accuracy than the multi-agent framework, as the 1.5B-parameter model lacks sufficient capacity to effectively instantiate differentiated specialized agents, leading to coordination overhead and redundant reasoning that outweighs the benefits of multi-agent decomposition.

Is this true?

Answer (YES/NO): YES